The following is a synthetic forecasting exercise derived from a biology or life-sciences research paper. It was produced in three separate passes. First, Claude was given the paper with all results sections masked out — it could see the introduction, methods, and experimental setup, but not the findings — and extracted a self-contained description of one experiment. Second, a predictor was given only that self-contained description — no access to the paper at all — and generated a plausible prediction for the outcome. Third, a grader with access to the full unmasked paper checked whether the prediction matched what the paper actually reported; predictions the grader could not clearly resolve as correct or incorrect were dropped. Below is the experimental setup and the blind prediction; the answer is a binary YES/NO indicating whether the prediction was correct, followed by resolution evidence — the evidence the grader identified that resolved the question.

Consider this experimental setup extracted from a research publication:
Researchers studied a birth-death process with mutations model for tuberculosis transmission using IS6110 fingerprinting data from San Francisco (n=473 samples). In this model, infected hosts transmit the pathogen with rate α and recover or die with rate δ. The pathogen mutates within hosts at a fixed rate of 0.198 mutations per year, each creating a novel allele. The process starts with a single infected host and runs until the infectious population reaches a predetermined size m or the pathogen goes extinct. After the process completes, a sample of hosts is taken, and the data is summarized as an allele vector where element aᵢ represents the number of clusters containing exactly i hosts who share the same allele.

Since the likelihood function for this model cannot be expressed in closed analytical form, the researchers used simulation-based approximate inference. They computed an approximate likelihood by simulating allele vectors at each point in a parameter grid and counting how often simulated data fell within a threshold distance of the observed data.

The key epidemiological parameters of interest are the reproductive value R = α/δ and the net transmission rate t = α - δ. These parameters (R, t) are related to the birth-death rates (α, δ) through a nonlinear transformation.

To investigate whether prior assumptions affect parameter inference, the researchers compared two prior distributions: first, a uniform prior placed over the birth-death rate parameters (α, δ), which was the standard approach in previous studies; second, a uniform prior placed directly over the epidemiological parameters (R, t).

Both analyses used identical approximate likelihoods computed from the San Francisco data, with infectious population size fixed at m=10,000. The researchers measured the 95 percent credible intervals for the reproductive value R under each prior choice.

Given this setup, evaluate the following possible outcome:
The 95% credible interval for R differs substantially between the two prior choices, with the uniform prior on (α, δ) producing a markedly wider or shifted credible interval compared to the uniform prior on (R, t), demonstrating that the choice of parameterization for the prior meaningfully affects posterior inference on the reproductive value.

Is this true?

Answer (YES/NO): YES